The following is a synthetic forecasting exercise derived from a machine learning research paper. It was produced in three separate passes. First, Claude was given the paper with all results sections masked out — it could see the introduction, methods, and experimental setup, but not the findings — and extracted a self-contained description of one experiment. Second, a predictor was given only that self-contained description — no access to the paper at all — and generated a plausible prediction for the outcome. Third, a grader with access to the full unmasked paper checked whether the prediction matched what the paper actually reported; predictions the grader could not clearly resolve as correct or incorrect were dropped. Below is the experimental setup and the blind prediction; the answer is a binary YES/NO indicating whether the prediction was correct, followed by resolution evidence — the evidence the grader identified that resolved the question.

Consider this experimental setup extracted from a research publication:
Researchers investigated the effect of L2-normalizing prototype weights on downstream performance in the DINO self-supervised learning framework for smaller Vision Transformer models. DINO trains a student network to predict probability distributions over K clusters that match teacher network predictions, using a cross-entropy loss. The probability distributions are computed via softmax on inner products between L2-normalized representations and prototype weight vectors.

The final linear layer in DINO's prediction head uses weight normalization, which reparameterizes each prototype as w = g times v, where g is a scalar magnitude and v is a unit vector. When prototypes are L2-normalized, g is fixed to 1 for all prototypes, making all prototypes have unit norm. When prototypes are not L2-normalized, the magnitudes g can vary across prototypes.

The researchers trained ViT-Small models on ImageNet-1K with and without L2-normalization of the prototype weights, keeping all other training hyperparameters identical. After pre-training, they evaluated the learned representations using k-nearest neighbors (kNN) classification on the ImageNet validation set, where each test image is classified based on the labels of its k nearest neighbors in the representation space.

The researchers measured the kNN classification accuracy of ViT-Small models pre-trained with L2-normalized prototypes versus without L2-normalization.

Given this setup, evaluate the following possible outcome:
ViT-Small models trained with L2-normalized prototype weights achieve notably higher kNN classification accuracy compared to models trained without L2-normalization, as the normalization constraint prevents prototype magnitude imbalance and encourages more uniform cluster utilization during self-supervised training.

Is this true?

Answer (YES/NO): NO